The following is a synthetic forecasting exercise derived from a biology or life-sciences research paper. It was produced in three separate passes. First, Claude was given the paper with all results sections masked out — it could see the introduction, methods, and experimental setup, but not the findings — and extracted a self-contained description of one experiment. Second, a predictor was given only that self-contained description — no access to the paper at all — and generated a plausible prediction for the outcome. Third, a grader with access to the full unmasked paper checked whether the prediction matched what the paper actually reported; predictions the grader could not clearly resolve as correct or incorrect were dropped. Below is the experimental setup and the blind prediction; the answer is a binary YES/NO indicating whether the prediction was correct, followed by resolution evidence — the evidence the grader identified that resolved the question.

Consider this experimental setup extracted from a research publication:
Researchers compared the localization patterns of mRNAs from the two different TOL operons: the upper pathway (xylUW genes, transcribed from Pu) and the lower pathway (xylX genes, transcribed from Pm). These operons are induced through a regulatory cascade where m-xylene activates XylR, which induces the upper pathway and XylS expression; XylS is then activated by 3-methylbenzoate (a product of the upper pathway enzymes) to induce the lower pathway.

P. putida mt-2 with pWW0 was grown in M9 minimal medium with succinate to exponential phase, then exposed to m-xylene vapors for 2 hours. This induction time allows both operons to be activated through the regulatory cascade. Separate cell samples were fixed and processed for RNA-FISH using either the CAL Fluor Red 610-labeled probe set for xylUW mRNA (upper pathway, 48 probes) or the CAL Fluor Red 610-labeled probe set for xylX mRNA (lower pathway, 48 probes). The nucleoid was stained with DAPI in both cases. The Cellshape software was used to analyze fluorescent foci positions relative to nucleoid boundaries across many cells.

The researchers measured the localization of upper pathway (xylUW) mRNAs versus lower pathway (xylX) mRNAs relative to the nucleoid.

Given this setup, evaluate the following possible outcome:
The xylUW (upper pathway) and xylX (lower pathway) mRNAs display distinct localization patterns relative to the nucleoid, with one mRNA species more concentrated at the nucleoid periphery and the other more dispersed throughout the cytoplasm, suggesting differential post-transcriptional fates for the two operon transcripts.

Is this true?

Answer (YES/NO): NO